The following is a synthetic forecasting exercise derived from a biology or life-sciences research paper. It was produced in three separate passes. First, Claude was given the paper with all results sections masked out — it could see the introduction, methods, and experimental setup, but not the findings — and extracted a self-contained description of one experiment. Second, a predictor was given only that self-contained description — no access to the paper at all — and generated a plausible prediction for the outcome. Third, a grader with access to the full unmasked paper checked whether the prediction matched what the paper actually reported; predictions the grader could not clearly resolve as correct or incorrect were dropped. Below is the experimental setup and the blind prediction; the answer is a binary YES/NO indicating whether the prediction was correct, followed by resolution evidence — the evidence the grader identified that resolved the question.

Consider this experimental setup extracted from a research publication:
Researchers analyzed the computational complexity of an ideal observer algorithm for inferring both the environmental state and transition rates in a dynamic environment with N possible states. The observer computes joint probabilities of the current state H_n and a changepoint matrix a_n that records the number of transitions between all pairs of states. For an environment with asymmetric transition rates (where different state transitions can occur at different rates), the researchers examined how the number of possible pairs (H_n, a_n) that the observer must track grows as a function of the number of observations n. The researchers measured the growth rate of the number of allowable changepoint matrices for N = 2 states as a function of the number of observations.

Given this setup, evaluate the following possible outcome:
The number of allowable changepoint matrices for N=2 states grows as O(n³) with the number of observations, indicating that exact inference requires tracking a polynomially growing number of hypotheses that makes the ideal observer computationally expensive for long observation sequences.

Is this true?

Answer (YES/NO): NO